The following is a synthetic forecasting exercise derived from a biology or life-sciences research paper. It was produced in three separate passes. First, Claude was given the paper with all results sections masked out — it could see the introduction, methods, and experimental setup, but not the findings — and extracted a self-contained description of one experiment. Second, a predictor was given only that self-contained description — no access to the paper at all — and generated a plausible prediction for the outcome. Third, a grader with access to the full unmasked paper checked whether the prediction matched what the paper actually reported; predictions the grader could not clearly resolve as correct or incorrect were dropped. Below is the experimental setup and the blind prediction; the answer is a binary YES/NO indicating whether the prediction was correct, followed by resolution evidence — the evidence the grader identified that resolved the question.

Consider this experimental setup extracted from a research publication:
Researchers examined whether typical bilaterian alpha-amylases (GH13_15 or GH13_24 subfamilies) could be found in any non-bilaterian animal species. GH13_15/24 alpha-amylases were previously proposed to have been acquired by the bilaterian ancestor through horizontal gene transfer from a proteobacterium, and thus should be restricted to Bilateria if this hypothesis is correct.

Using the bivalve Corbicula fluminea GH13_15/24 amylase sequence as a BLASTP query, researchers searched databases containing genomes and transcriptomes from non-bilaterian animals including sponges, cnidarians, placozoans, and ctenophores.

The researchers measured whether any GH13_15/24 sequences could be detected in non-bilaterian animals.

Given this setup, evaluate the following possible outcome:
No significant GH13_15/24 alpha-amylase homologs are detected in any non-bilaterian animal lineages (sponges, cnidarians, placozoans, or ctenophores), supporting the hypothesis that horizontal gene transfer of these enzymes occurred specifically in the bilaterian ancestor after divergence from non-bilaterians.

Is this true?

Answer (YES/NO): YES